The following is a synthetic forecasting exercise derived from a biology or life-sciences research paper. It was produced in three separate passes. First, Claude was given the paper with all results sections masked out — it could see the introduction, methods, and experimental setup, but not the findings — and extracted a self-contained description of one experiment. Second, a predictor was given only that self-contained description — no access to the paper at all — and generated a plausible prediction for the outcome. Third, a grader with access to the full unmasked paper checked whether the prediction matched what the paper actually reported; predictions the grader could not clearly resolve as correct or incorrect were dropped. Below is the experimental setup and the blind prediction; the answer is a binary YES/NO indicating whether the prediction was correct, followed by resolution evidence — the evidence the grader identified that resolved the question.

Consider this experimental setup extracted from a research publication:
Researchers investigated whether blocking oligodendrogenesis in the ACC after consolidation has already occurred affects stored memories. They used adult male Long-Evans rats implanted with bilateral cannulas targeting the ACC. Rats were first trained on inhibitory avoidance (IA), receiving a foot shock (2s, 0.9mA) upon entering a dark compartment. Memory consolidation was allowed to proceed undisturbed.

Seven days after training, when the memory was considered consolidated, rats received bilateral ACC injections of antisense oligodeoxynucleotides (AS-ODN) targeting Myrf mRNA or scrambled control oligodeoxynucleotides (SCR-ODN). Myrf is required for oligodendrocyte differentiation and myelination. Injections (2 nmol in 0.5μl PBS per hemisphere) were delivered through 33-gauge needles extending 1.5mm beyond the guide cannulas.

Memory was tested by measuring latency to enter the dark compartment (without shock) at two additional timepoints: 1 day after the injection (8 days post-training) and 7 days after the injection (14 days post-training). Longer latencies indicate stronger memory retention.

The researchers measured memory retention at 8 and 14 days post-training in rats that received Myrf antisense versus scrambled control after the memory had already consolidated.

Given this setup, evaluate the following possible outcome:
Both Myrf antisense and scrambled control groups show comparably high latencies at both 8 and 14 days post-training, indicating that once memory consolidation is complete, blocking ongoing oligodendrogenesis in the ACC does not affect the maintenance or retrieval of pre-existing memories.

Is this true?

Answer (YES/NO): YES